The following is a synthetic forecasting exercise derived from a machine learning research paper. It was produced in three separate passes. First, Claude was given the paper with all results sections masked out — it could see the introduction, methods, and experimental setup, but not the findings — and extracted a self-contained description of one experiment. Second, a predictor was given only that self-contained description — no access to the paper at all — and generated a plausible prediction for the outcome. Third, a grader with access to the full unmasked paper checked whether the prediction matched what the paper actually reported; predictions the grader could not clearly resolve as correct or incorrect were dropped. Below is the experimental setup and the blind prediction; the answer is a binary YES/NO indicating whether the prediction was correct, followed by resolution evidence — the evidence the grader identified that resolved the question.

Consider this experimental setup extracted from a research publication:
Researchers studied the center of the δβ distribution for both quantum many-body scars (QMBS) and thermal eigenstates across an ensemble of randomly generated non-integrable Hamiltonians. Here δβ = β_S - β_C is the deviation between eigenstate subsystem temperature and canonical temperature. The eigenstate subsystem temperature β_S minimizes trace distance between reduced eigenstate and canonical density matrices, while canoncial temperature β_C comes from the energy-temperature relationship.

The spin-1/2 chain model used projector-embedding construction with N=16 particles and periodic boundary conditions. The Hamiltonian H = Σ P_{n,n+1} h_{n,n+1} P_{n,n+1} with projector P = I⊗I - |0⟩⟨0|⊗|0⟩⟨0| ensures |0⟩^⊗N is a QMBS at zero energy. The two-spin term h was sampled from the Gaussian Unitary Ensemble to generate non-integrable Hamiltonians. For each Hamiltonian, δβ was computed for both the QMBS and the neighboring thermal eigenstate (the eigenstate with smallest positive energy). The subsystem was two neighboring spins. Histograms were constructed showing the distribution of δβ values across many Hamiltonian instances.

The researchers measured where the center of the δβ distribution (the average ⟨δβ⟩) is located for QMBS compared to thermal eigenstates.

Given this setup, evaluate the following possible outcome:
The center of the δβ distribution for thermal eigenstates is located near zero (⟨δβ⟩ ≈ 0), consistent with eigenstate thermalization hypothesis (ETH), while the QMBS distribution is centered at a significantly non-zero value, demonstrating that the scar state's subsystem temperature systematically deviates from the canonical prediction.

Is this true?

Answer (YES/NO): NO